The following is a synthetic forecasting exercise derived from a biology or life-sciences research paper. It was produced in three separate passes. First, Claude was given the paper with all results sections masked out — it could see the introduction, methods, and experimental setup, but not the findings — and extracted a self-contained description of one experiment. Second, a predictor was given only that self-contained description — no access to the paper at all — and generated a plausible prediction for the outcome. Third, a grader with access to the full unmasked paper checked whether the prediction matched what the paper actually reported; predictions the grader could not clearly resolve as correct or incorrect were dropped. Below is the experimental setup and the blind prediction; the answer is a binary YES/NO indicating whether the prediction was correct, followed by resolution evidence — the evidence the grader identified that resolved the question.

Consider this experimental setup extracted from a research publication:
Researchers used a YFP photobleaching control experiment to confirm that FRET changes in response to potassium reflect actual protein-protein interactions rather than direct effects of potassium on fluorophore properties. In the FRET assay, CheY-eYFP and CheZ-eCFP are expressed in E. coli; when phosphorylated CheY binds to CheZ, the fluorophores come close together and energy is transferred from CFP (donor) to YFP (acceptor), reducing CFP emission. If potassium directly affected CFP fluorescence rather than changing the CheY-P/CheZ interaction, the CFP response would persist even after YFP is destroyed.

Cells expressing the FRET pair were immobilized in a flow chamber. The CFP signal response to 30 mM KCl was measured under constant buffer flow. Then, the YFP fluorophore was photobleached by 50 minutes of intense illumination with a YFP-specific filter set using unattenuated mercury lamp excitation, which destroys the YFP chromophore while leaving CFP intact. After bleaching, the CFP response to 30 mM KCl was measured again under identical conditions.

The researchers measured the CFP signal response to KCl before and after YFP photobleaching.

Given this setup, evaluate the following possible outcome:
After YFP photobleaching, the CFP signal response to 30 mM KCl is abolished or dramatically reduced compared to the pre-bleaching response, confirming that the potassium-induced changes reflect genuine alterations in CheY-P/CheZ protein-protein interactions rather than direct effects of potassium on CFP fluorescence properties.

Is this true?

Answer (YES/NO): NO